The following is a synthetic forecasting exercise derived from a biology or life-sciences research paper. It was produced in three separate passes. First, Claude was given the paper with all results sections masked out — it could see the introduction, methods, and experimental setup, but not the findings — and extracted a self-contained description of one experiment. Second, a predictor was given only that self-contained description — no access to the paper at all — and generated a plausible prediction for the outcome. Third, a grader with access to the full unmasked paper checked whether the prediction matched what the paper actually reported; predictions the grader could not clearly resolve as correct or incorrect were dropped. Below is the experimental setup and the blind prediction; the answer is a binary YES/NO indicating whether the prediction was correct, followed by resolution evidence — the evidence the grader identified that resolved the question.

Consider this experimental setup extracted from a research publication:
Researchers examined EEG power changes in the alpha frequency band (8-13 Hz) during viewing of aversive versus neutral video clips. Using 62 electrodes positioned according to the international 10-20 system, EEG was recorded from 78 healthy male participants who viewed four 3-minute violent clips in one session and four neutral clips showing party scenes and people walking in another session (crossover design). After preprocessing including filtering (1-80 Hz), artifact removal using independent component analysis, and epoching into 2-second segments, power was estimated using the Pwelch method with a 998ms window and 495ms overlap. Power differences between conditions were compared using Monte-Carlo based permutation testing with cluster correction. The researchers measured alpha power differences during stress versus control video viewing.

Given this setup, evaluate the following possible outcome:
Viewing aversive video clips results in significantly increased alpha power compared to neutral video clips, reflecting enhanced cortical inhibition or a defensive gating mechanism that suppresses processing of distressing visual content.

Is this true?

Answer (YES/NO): NO